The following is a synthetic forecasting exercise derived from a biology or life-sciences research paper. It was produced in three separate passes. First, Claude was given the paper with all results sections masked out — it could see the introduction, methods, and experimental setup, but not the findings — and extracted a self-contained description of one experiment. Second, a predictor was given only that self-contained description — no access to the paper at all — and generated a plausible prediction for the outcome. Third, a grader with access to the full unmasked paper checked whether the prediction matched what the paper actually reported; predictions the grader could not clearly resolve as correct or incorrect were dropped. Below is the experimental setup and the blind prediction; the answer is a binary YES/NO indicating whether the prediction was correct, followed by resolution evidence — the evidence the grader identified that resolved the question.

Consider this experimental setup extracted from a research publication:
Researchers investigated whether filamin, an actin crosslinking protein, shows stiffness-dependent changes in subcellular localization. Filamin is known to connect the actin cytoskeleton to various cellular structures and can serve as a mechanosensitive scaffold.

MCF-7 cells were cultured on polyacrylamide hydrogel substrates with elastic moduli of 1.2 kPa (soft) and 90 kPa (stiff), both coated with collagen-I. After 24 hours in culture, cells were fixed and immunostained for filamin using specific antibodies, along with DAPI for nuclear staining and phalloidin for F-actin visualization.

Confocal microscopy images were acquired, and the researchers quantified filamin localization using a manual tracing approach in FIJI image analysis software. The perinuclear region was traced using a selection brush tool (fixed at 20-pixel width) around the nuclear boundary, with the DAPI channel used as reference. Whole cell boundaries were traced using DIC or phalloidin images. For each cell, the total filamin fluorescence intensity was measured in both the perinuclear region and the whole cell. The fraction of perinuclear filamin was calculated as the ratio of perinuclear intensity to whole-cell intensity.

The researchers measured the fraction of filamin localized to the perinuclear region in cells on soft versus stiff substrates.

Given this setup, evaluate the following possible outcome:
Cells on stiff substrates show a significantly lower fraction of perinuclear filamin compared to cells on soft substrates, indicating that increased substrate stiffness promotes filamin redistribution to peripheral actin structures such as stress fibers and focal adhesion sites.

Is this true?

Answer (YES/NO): NO